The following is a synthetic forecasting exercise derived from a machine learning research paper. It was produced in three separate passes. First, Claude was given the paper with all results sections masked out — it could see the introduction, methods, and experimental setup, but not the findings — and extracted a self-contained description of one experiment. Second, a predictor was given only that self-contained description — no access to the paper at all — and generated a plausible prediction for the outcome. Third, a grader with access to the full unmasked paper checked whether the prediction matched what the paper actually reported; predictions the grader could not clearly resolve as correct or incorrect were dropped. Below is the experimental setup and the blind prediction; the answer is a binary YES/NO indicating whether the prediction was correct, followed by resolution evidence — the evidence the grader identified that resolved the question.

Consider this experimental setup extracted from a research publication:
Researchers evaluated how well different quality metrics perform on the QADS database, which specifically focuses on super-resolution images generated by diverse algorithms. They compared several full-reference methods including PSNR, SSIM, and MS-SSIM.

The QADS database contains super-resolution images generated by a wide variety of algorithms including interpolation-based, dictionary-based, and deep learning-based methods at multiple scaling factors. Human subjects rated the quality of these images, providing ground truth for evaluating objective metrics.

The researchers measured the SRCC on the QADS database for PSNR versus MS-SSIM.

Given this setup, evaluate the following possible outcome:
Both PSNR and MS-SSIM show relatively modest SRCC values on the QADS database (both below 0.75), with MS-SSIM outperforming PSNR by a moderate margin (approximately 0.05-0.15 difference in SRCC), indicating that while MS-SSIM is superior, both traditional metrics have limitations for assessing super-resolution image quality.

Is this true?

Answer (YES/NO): NO